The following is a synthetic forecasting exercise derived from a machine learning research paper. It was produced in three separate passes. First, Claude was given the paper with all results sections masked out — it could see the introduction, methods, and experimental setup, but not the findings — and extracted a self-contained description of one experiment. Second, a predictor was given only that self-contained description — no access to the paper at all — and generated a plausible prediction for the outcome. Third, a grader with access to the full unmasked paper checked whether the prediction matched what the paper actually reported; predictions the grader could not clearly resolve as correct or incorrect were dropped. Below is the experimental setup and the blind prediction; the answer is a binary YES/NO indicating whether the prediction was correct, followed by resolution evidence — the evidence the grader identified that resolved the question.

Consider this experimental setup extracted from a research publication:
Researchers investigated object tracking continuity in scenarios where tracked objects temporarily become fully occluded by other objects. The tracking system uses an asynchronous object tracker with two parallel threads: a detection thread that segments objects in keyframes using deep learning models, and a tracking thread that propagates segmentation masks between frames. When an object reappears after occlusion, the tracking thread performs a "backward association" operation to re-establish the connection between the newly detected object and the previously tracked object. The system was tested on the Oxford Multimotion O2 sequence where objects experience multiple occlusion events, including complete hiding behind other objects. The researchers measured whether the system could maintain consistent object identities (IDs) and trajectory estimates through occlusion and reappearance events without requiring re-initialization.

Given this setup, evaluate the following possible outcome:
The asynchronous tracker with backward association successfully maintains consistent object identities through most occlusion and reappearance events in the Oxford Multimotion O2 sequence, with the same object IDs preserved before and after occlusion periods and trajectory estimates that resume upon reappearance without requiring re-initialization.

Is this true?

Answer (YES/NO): YES